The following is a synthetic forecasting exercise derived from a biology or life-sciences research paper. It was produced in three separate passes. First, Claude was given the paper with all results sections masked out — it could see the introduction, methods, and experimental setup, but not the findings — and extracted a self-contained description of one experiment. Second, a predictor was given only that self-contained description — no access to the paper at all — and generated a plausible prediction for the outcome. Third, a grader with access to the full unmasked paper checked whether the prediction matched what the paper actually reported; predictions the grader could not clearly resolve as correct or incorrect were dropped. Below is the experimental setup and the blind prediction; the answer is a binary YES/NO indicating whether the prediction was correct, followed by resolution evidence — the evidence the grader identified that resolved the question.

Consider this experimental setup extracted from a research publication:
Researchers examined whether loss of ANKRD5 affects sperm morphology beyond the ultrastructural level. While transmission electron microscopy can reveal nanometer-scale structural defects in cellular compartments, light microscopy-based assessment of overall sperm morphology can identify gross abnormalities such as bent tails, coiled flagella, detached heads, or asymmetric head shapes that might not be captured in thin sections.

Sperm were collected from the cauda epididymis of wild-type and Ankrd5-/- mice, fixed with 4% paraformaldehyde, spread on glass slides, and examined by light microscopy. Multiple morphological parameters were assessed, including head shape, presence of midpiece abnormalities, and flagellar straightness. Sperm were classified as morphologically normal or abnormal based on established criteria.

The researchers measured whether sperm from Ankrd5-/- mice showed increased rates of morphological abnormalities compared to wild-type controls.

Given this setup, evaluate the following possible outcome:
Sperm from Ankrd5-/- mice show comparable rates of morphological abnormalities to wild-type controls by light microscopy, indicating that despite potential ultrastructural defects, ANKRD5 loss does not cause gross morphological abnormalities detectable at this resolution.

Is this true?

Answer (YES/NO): YES